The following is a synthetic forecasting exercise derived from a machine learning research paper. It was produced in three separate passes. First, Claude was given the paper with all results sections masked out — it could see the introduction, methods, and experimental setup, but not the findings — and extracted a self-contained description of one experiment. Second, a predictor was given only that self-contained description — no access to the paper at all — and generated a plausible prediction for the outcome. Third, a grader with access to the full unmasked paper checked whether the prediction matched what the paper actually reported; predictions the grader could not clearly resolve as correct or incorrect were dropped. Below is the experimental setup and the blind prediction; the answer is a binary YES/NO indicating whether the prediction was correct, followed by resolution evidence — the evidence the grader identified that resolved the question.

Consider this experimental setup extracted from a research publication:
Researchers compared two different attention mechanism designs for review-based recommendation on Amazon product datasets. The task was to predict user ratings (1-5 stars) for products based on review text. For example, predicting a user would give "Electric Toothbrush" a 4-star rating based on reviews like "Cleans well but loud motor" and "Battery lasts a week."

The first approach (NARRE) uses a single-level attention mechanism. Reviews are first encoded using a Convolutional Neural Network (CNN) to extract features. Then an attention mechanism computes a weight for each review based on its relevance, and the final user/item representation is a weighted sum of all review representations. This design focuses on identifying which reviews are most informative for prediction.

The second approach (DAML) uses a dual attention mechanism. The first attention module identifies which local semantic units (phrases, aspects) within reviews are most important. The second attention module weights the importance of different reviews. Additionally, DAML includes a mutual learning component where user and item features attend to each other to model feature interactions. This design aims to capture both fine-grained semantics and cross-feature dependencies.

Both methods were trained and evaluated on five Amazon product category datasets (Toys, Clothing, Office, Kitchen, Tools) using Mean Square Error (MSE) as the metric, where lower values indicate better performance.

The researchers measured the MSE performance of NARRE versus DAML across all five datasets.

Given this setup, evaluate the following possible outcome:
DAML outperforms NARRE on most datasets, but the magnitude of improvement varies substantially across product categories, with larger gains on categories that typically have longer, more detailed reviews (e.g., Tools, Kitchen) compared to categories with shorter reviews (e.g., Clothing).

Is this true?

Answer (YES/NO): NO